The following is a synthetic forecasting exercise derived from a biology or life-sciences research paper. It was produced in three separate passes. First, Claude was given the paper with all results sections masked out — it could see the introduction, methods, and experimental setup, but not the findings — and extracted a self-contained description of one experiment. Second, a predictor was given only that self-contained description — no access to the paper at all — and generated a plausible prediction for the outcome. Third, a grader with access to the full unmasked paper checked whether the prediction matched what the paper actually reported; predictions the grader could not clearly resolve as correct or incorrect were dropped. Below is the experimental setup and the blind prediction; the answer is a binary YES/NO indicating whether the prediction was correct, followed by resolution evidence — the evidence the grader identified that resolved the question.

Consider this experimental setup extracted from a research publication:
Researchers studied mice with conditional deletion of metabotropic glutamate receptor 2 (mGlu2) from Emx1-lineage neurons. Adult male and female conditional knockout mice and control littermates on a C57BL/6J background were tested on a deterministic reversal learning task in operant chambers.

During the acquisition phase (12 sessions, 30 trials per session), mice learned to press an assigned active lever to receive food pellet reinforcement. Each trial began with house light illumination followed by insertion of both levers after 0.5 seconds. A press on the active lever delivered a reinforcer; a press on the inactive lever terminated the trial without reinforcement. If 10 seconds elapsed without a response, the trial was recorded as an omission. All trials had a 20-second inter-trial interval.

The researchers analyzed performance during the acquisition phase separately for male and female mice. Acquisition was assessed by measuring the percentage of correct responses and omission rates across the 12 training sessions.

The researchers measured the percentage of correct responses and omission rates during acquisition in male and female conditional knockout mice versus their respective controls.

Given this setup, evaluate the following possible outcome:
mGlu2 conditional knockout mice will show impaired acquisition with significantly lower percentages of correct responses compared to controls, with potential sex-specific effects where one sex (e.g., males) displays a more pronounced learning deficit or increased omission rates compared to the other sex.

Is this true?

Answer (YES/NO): NO